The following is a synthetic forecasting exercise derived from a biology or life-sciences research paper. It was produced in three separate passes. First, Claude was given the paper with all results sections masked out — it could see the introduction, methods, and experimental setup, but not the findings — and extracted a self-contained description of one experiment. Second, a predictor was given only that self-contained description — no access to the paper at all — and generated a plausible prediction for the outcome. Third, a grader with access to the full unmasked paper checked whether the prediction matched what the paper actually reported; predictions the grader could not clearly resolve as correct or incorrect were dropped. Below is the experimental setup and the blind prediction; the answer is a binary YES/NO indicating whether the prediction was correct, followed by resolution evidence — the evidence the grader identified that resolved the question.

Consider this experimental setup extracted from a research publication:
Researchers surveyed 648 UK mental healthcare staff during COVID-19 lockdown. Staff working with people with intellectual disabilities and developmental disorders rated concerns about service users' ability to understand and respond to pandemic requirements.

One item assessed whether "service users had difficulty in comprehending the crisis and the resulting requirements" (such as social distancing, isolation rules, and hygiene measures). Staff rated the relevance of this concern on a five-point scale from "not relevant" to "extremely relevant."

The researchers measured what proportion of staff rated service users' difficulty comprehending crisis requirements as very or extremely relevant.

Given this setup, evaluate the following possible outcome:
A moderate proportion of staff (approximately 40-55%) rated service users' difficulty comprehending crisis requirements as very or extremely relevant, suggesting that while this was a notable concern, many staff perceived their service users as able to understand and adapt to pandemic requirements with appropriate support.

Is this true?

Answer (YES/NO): YES